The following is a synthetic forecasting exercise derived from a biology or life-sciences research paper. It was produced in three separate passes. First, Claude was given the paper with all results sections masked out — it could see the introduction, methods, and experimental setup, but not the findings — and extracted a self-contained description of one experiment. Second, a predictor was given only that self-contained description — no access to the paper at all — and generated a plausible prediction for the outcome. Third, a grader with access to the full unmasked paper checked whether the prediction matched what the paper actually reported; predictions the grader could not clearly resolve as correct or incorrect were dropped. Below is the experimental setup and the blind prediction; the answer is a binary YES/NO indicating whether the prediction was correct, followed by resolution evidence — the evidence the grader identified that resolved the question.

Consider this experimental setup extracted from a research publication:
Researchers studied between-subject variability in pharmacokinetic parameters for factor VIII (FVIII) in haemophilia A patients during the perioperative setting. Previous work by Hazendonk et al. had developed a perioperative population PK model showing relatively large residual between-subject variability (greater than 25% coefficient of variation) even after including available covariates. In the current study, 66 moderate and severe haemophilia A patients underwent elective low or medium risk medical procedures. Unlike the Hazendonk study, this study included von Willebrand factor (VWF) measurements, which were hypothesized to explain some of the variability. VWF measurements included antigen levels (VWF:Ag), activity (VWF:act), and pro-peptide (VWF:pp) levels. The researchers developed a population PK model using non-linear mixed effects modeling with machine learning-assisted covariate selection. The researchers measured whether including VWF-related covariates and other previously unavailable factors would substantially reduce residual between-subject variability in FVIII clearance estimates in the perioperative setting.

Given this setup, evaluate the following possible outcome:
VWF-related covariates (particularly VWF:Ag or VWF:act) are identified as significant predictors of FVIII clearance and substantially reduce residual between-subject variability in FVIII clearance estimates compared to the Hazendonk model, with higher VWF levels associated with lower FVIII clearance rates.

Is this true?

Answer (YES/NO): YES